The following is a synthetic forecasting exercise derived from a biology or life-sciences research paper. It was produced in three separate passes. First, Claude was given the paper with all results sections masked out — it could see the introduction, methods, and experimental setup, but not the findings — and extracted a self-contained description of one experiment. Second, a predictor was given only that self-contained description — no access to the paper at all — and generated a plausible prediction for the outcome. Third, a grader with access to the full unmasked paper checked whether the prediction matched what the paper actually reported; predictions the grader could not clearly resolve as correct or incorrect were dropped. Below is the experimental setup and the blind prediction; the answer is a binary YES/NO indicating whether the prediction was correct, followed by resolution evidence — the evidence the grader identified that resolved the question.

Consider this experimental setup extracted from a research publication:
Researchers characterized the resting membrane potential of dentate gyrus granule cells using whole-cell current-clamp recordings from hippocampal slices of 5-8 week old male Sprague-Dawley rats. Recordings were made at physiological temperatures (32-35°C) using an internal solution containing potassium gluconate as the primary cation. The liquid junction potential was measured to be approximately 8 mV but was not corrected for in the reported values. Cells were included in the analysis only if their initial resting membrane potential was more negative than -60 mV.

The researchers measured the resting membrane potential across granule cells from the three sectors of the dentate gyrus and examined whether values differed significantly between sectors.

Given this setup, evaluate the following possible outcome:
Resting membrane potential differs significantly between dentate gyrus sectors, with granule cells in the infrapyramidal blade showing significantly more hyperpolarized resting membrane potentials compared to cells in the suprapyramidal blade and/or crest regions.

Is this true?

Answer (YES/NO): NO